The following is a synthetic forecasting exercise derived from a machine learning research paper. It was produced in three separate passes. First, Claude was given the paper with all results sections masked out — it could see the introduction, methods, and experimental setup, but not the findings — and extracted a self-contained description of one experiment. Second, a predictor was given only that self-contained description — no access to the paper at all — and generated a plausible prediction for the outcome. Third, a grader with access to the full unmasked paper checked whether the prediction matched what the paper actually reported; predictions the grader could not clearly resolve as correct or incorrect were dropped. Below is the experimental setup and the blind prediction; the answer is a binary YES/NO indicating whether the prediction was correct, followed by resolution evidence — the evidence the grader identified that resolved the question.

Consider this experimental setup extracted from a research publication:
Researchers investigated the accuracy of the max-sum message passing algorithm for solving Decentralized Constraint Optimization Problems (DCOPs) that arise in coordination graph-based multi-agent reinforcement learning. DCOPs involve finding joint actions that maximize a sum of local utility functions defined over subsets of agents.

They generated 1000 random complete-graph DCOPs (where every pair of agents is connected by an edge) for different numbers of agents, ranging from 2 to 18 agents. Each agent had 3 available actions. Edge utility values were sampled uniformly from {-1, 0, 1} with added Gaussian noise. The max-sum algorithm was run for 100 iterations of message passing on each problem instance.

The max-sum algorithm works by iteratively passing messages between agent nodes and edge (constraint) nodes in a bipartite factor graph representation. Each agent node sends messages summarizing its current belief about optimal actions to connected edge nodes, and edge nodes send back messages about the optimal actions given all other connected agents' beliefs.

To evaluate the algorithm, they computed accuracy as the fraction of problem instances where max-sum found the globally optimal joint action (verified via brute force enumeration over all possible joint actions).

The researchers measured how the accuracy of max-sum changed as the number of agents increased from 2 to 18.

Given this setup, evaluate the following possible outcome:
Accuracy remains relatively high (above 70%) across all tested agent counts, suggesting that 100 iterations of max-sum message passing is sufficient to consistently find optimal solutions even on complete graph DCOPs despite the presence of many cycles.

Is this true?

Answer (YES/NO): NO